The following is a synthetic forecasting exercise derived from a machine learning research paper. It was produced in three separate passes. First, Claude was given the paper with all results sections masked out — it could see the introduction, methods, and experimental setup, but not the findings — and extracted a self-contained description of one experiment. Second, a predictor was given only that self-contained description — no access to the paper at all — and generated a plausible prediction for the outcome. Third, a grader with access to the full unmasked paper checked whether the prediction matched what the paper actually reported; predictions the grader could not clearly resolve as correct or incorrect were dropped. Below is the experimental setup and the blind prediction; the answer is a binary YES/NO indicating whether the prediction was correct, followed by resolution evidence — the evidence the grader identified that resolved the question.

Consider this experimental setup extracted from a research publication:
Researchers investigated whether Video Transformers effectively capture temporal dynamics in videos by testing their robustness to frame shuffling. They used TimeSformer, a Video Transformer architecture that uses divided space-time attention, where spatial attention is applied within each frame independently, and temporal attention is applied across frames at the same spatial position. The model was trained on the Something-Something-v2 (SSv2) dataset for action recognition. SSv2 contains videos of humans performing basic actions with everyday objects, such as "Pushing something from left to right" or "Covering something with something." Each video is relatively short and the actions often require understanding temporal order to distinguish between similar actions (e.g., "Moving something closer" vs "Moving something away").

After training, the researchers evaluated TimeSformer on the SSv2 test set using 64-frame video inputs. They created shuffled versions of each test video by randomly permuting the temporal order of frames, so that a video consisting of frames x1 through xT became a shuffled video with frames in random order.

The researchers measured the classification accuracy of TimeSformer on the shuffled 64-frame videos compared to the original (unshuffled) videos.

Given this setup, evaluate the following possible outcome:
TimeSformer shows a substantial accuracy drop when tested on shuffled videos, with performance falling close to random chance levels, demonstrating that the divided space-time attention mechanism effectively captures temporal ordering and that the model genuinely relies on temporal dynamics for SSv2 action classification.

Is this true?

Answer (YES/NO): NO